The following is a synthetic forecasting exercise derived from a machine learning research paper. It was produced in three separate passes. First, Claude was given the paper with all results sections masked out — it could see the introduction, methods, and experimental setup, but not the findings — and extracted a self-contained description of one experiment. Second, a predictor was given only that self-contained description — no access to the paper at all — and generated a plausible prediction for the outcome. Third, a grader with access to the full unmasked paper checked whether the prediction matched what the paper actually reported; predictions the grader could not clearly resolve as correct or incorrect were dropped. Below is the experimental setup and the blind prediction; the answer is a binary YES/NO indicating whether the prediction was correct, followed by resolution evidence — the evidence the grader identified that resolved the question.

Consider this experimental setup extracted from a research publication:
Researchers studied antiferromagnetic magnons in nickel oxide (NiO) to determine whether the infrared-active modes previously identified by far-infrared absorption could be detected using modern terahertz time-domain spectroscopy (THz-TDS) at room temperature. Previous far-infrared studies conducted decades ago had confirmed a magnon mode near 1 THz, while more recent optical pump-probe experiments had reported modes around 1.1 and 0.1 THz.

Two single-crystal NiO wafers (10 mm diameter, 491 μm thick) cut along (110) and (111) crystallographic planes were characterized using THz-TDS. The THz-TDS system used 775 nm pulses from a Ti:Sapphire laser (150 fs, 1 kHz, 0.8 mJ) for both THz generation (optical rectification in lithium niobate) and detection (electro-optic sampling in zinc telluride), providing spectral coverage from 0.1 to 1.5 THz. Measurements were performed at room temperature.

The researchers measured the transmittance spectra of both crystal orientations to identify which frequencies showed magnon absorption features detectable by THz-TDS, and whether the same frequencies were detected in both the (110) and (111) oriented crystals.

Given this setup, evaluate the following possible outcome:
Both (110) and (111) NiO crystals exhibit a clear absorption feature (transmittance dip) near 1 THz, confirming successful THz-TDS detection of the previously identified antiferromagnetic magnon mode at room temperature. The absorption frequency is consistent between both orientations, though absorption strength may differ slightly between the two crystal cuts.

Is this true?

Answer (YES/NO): YES